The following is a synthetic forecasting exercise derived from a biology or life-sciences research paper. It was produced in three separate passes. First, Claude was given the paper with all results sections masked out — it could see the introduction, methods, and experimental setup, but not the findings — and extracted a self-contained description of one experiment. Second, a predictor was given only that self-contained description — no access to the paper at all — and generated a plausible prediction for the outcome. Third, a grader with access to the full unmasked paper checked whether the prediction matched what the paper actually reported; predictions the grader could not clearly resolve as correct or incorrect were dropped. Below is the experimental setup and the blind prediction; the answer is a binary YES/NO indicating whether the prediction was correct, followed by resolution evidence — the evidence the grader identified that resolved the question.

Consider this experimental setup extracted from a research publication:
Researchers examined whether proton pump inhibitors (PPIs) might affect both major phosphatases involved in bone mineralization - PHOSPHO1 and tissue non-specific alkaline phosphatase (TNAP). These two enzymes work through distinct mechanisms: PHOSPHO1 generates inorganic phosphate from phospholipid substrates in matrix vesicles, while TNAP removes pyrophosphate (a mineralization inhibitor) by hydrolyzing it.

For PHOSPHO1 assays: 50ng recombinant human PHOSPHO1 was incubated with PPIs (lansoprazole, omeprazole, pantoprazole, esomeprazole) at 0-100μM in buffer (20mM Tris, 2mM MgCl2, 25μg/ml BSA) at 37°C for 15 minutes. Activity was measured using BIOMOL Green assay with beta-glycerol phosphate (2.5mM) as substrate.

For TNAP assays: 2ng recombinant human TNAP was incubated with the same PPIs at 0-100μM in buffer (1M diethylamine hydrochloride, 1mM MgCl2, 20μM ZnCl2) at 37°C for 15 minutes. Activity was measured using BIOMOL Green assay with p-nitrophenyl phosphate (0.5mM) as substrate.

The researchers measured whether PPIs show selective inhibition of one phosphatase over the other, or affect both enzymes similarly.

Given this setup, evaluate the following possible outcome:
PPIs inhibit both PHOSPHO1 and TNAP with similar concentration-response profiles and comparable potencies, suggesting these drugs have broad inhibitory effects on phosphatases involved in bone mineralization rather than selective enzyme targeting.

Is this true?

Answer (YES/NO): NO